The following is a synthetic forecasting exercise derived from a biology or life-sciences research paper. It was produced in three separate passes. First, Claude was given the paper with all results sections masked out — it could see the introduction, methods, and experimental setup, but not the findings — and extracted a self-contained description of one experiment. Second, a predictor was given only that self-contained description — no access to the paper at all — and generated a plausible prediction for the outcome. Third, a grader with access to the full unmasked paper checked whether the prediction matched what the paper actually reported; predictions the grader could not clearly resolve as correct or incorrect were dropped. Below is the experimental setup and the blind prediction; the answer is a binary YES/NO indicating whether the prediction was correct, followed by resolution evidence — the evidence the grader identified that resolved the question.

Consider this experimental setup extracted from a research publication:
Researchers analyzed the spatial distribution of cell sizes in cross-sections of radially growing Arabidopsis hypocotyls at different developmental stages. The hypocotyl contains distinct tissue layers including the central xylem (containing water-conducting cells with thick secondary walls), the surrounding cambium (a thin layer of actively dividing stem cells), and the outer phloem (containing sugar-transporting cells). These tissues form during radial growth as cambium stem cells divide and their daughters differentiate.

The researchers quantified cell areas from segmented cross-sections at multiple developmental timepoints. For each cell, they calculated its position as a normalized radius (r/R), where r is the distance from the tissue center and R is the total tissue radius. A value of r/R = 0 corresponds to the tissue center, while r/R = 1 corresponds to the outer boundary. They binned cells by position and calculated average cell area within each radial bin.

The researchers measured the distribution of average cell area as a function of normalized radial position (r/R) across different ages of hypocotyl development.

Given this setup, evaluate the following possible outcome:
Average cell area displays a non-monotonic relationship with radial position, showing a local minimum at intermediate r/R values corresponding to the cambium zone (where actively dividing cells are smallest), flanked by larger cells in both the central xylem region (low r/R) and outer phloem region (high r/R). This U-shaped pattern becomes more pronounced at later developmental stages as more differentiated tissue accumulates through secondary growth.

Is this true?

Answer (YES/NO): YES